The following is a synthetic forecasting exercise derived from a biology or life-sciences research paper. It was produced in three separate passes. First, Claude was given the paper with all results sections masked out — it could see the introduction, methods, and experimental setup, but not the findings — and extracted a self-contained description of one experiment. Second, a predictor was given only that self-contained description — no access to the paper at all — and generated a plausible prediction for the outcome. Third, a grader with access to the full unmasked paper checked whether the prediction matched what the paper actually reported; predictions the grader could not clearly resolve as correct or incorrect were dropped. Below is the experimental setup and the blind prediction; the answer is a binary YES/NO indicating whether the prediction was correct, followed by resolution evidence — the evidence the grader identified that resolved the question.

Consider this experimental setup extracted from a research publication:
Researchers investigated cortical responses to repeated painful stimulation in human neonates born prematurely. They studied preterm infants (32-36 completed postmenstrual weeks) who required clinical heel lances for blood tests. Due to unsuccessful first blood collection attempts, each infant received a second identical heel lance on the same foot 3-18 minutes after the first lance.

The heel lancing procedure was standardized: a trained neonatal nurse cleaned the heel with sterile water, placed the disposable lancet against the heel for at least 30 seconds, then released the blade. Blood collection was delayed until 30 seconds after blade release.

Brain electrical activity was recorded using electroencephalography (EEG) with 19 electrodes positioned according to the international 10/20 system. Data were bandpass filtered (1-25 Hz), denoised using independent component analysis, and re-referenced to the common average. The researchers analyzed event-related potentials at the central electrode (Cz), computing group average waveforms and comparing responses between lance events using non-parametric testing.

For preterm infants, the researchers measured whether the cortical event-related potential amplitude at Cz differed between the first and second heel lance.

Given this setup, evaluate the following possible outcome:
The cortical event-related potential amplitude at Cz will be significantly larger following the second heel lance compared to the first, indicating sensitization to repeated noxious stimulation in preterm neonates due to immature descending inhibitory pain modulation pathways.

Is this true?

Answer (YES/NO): NO